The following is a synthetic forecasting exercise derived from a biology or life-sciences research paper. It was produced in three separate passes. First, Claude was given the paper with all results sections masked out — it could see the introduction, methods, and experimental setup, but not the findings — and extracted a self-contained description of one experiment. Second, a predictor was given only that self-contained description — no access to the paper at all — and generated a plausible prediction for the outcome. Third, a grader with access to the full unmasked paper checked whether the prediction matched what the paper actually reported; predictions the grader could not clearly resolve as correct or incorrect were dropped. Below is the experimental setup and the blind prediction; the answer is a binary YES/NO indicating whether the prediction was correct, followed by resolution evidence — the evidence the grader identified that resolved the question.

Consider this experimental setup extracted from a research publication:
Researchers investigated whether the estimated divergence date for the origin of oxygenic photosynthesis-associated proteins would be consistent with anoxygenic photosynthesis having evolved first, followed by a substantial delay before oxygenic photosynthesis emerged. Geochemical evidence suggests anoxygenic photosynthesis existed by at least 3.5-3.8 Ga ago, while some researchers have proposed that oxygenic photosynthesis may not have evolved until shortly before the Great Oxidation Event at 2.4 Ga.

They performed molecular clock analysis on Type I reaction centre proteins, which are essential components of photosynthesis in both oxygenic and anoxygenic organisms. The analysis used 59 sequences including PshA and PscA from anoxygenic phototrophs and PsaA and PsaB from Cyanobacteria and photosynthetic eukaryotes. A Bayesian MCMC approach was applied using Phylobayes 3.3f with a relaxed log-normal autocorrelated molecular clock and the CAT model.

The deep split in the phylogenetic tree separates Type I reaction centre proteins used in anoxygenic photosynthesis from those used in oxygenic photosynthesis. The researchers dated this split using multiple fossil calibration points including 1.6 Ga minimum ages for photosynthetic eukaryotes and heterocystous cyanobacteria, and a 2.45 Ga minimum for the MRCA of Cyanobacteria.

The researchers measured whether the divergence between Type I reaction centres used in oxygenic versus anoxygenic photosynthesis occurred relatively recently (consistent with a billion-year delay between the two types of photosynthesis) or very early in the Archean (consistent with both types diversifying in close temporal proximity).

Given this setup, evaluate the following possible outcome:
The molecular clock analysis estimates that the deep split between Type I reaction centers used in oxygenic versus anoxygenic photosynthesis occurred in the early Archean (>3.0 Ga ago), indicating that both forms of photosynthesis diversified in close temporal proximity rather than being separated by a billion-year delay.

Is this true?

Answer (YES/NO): YES